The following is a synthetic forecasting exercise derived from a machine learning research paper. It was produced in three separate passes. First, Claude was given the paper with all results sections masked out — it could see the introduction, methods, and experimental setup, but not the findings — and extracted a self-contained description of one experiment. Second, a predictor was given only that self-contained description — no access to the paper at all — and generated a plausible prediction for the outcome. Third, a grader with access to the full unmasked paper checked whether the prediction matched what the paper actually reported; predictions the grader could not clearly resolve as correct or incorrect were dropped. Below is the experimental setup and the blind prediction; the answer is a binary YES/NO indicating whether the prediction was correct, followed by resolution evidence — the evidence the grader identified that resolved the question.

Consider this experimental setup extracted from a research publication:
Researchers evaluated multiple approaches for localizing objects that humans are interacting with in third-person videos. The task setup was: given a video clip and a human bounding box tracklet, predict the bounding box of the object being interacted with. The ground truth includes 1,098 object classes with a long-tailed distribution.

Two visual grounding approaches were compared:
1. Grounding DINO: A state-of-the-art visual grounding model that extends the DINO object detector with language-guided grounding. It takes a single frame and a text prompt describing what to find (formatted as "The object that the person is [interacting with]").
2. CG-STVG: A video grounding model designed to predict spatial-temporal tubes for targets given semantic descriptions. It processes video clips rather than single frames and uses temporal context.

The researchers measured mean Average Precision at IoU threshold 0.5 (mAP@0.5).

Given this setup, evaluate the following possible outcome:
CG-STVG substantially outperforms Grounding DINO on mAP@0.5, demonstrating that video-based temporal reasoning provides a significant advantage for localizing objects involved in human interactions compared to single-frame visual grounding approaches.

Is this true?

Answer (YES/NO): NO